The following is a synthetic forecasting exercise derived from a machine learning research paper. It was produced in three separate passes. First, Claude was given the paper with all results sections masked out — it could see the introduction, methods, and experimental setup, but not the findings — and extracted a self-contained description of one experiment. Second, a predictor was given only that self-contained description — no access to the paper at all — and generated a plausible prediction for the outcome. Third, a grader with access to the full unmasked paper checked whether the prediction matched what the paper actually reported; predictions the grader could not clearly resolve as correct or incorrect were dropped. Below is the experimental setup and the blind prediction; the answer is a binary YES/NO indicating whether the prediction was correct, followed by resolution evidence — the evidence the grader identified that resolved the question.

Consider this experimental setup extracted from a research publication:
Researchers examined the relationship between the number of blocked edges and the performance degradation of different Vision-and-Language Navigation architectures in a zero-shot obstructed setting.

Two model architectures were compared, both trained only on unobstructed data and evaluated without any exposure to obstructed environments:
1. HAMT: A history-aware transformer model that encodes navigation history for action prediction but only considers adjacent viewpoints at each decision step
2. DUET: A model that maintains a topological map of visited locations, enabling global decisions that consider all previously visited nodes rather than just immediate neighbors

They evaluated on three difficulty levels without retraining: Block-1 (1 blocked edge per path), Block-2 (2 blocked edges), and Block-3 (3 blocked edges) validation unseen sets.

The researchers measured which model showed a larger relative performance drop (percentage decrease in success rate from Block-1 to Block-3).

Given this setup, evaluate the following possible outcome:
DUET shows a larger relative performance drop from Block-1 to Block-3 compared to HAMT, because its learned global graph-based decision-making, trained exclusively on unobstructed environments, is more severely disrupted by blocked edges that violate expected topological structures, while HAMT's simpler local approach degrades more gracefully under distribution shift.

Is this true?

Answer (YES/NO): NO